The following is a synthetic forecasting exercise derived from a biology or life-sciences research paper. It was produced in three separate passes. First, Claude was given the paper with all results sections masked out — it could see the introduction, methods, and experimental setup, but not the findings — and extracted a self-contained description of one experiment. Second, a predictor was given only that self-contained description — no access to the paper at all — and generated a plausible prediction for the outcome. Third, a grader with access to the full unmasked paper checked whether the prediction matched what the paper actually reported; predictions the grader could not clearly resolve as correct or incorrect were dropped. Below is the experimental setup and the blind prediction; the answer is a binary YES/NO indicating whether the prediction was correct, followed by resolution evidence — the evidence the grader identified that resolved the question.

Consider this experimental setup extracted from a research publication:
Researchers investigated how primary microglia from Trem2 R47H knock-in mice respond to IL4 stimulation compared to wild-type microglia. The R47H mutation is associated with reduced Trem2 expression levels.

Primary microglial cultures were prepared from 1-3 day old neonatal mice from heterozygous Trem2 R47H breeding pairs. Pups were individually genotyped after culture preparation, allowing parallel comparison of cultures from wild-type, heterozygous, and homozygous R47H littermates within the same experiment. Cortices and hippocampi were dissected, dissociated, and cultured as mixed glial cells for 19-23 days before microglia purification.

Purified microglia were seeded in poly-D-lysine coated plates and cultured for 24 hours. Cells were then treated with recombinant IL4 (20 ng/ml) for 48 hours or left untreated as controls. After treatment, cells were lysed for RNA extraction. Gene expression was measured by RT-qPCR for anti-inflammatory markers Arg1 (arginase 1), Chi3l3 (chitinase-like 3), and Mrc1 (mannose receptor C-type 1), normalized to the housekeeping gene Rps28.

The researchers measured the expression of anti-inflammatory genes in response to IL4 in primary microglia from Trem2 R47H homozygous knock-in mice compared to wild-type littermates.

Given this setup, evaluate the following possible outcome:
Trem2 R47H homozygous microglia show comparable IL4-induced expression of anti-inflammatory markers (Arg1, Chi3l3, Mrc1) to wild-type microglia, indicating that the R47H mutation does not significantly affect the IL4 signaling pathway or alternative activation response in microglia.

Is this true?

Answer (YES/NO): NO